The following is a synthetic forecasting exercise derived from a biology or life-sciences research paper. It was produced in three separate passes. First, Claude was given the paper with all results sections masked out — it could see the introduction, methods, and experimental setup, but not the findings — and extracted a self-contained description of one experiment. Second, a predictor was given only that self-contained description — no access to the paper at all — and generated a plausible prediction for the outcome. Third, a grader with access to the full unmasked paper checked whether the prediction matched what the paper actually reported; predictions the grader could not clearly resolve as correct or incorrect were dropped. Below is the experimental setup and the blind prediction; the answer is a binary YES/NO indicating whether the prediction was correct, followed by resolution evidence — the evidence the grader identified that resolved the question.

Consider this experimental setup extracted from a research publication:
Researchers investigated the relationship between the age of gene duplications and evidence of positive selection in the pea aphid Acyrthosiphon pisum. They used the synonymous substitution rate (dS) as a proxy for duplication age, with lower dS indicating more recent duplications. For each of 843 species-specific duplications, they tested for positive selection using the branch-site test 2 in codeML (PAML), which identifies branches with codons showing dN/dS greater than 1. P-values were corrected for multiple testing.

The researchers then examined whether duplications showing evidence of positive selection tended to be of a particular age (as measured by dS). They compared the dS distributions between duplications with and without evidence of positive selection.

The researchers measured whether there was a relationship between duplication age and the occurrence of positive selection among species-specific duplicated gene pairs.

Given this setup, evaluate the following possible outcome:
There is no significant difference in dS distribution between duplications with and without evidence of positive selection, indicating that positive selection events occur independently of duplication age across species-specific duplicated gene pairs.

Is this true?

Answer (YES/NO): NO